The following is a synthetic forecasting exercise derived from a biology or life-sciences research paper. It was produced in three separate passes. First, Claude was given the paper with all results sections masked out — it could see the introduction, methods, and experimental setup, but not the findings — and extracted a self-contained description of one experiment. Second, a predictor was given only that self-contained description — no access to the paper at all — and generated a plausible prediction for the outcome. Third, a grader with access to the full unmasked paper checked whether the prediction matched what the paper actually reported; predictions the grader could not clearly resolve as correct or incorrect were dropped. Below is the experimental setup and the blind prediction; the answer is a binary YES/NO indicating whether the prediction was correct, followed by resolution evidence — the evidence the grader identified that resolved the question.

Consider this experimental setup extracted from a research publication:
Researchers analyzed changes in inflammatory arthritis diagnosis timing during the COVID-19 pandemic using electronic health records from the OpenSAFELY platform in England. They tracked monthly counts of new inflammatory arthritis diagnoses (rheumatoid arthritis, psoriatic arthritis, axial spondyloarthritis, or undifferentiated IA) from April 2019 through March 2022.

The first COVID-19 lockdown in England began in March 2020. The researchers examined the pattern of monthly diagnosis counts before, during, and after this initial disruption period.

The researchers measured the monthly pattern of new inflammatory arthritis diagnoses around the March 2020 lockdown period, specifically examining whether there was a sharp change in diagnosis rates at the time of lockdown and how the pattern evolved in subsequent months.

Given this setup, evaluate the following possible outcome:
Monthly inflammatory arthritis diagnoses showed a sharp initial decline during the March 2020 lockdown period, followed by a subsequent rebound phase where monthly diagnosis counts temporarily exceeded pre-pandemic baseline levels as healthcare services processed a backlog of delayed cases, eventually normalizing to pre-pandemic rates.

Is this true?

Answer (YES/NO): NO